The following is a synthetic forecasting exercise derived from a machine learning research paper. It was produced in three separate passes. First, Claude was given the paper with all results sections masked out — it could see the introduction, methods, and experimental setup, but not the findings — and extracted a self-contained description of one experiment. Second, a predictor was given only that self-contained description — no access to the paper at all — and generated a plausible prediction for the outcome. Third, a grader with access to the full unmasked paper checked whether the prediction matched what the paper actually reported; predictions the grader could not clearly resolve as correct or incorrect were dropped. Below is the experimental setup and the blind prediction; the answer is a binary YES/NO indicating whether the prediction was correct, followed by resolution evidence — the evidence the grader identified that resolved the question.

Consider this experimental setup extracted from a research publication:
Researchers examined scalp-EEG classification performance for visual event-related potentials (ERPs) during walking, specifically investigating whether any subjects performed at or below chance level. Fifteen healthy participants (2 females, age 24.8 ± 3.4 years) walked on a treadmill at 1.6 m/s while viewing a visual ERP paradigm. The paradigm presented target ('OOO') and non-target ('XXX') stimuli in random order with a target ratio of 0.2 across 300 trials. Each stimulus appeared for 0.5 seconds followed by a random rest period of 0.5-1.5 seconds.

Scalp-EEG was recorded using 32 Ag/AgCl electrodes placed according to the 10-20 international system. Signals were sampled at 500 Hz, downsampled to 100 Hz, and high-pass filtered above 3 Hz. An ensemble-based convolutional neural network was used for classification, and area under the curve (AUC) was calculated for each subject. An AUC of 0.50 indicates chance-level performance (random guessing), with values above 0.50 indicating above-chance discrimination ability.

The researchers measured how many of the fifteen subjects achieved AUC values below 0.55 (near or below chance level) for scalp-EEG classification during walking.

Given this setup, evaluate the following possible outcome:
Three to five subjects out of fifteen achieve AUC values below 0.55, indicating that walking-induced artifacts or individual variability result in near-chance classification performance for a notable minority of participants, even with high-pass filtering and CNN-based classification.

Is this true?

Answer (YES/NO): NO